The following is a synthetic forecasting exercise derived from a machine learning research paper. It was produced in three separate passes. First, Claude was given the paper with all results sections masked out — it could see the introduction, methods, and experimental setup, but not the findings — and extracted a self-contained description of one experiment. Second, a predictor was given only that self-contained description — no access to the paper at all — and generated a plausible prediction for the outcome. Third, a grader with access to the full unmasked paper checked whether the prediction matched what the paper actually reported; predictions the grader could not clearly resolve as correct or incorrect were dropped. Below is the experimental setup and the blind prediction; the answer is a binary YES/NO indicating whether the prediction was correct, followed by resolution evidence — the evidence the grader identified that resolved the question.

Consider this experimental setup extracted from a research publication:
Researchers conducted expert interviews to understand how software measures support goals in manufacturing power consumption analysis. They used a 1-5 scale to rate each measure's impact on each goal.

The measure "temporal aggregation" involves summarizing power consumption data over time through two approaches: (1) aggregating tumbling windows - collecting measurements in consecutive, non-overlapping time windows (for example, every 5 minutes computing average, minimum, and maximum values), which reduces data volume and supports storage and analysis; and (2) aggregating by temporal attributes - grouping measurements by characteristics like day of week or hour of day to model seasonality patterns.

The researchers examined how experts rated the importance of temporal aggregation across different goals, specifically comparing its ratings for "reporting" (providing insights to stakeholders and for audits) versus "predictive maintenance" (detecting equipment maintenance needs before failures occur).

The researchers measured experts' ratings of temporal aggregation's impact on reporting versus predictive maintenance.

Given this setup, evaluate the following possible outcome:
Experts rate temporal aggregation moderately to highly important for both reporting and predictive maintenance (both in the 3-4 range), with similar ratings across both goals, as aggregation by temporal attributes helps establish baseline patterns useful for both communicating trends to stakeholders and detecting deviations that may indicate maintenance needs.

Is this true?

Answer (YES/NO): NO